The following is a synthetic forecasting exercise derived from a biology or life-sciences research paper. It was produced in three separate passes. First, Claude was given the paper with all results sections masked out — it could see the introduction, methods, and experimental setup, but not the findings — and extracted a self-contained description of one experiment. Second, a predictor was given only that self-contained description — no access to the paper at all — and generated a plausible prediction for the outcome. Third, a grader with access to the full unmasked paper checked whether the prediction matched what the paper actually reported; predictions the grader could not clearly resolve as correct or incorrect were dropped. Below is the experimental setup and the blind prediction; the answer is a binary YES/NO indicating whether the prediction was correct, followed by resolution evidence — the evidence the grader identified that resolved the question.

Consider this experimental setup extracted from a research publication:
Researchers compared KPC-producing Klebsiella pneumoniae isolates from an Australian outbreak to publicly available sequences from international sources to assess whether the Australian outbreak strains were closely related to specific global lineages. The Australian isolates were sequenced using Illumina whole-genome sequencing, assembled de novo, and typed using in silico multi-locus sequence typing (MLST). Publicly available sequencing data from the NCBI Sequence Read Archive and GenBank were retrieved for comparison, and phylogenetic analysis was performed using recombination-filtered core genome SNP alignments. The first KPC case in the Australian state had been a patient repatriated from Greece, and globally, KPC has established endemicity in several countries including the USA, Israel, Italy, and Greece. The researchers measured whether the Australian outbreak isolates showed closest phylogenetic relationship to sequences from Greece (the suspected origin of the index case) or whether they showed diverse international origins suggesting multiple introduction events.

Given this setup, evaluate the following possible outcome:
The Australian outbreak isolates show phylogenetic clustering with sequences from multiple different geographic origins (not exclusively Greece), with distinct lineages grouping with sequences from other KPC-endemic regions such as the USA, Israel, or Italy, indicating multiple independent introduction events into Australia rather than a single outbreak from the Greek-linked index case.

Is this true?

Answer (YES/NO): NO